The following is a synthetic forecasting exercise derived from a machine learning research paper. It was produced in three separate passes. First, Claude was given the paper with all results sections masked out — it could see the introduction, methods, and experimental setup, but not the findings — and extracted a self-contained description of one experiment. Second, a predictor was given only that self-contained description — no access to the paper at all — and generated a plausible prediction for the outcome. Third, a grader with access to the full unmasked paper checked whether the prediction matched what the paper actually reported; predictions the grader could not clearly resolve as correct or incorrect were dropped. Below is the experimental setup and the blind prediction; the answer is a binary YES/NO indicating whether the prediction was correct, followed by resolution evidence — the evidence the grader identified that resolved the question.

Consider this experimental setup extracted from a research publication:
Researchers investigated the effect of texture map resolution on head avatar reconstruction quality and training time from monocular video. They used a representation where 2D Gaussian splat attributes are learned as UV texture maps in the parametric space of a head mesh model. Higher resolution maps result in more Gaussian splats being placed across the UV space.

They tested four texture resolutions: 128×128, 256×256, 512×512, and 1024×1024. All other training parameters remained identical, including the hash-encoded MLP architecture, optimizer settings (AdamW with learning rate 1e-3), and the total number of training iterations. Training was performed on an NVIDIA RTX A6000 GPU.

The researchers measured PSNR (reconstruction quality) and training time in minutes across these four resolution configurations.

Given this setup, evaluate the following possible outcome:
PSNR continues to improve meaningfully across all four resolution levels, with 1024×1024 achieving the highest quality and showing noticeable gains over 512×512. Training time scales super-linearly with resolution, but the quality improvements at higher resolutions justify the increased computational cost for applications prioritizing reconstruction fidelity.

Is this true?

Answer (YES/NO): NO